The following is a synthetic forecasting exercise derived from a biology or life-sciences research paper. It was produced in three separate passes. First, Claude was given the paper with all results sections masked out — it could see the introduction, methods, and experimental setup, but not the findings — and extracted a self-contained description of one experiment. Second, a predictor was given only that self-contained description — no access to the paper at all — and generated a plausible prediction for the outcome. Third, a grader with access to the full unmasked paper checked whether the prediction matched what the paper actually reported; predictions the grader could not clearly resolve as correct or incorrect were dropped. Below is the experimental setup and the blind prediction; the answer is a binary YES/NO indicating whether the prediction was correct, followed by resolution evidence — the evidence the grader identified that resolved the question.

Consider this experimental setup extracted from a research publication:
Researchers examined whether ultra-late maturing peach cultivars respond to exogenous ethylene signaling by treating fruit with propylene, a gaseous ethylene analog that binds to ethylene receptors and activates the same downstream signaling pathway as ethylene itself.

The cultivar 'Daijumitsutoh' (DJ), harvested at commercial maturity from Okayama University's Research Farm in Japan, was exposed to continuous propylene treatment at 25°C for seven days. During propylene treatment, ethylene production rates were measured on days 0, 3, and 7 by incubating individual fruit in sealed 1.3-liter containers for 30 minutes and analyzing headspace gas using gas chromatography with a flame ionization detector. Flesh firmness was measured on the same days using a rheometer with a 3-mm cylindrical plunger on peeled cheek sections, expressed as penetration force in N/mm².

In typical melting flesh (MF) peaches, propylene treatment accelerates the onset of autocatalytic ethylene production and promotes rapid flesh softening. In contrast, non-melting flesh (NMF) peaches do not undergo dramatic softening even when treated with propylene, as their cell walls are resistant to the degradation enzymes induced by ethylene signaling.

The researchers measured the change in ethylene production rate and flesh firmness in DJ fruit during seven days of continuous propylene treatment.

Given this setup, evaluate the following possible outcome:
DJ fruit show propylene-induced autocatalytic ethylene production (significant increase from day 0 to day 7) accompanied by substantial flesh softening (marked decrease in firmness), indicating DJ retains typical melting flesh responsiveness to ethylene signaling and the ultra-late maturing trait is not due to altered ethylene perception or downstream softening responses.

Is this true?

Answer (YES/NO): NO